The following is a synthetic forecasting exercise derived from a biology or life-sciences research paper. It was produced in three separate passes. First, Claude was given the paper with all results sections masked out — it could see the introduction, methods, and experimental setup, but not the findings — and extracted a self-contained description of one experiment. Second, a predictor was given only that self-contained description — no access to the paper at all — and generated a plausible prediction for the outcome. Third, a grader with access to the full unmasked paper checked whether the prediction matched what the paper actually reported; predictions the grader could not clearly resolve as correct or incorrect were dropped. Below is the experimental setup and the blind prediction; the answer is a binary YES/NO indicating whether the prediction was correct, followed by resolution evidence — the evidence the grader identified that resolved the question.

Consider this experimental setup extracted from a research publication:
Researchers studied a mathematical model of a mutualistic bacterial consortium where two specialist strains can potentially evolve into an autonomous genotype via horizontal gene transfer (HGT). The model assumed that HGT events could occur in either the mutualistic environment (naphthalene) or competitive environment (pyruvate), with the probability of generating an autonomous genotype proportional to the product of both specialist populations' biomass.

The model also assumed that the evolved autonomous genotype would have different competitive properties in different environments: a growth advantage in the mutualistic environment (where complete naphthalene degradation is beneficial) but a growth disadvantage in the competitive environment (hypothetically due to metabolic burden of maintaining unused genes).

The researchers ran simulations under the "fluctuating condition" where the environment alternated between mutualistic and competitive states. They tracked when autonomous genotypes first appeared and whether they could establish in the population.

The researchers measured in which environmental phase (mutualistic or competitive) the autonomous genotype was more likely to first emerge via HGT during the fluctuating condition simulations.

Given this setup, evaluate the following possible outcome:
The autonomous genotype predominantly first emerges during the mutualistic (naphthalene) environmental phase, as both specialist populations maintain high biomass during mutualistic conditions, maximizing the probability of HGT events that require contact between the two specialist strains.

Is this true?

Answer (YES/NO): NO